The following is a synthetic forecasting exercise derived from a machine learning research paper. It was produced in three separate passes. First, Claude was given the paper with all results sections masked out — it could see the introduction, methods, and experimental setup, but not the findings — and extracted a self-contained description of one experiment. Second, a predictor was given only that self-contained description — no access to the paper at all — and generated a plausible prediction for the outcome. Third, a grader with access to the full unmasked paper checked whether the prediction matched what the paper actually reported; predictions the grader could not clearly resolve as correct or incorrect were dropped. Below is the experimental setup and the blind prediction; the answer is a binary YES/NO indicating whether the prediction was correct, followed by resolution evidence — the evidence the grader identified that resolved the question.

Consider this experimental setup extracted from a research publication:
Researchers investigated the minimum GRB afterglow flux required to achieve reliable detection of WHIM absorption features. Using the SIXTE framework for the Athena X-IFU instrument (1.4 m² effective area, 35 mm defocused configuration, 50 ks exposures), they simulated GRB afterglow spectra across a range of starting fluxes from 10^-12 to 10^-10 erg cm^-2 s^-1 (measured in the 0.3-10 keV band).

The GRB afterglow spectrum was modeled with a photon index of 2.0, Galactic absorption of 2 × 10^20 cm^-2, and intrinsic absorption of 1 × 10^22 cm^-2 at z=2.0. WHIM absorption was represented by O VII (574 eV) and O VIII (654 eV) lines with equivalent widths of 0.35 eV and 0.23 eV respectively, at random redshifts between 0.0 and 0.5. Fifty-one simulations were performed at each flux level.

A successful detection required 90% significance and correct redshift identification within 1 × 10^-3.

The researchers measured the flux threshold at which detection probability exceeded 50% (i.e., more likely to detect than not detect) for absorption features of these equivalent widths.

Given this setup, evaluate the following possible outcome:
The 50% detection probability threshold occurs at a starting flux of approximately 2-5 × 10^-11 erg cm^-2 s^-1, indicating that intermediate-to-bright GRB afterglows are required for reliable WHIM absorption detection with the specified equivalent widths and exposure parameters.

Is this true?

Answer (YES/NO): NO